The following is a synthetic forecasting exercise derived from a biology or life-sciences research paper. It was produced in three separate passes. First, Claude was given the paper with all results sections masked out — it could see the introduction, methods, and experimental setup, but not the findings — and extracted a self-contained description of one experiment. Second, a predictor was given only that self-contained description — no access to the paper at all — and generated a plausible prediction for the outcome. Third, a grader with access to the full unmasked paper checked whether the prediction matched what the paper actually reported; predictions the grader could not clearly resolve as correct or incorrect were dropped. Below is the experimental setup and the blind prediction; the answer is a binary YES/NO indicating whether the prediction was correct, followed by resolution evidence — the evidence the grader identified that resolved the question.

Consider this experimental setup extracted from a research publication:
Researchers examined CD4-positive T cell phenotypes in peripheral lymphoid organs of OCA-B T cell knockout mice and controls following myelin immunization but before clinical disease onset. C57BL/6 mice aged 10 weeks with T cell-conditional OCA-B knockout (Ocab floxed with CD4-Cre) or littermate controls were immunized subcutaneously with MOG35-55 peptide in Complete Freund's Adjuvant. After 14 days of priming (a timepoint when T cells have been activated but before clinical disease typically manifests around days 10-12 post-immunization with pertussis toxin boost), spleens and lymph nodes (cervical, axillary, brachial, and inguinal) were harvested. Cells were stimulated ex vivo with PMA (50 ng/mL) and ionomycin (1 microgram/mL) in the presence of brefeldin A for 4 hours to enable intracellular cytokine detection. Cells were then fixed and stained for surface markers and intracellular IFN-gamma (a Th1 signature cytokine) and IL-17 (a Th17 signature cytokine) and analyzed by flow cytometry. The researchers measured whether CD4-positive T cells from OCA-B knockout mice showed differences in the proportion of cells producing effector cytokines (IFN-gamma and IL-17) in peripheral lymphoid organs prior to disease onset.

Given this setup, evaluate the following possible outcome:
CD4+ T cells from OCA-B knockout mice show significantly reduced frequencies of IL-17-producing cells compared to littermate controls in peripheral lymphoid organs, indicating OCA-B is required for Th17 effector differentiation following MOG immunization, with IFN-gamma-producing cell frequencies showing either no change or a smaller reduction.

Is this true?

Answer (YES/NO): NO